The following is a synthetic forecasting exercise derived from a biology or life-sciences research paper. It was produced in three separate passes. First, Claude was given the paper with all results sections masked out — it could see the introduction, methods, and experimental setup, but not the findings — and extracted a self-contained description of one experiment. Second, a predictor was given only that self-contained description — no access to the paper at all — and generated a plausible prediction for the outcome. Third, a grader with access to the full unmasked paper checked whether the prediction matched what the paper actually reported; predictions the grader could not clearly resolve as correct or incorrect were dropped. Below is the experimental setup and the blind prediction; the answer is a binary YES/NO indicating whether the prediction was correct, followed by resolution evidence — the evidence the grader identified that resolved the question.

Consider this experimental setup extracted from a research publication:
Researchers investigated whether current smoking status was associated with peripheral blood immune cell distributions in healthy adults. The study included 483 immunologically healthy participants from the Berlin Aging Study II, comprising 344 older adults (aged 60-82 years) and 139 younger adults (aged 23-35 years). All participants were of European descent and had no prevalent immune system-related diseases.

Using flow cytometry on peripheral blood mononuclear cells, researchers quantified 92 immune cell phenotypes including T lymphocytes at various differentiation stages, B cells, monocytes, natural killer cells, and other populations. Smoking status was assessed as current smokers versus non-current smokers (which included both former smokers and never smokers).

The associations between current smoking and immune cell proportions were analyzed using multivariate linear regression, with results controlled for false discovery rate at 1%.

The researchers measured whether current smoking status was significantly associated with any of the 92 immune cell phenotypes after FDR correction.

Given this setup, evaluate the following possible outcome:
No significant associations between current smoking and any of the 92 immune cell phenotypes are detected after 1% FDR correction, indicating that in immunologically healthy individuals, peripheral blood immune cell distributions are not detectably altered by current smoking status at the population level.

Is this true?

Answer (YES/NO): YES